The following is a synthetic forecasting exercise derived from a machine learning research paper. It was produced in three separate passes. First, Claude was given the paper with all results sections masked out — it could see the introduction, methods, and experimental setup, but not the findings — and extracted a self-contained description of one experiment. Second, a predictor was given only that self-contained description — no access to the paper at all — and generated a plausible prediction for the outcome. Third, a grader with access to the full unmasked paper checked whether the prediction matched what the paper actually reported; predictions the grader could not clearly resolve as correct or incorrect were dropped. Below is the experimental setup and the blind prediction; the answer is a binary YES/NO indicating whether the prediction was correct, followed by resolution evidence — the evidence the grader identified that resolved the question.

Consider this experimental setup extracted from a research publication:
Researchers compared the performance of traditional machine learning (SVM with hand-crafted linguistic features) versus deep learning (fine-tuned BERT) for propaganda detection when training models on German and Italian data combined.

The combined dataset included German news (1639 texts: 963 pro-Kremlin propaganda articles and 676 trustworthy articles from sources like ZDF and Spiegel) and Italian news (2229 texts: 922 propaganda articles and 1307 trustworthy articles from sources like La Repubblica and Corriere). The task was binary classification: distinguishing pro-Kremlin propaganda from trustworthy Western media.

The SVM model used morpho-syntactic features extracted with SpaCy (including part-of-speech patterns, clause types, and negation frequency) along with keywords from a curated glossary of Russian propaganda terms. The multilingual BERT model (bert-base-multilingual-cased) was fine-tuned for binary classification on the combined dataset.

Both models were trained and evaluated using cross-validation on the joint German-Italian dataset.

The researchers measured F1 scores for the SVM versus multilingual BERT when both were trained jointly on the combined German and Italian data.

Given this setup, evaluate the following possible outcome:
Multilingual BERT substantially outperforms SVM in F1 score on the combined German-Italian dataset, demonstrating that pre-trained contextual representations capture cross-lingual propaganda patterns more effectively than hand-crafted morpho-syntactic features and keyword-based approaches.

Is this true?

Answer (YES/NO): NO